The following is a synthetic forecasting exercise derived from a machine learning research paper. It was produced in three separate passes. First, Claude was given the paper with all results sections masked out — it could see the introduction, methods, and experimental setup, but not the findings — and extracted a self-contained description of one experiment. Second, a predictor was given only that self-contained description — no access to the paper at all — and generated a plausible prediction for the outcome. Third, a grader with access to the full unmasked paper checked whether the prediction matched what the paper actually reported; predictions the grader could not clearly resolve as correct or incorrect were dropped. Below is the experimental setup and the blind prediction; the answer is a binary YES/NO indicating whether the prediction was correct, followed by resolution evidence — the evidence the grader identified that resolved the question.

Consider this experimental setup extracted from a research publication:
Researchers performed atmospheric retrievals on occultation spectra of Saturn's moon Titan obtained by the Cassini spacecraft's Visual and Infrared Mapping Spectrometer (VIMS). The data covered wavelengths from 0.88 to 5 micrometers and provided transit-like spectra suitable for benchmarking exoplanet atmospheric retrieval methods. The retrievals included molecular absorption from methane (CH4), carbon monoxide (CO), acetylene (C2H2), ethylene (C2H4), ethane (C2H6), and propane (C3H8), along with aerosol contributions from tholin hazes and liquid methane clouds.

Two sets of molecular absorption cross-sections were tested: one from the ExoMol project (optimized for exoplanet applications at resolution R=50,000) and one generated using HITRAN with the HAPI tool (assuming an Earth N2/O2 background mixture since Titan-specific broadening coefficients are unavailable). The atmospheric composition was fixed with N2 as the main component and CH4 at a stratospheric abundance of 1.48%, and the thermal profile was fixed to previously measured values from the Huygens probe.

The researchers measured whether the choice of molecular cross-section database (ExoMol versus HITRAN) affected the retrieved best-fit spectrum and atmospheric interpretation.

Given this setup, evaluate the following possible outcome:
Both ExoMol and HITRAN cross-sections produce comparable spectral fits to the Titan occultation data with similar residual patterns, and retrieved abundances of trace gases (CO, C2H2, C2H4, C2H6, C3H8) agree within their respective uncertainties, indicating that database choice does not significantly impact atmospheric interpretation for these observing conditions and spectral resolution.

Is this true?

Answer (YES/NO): NO